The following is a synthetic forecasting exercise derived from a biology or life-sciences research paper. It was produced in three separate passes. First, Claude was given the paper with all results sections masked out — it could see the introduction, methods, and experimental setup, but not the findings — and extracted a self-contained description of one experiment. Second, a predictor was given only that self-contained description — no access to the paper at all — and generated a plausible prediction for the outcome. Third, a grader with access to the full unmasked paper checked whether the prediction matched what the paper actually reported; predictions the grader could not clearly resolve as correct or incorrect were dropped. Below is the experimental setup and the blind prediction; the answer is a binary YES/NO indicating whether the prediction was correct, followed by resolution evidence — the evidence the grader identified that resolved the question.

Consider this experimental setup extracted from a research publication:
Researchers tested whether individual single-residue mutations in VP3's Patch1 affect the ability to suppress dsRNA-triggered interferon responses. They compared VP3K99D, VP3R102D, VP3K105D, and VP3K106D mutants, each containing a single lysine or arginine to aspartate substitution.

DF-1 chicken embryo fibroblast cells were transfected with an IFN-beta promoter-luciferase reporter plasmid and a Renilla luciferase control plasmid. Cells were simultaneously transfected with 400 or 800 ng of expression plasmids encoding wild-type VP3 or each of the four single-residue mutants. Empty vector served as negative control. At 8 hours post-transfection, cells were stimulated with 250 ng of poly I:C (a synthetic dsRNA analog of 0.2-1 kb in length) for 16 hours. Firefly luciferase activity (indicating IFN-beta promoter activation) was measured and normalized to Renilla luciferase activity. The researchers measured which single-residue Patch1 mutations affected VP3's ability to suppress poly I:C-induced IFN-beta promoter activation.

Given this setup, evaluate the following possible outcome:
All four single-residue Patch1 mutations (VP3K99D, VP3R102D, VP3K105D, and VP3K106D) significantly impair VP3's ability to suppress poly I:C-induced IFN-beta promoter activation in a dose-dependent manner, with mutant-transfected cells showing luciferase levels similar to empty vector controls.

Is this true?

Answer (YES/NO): NO